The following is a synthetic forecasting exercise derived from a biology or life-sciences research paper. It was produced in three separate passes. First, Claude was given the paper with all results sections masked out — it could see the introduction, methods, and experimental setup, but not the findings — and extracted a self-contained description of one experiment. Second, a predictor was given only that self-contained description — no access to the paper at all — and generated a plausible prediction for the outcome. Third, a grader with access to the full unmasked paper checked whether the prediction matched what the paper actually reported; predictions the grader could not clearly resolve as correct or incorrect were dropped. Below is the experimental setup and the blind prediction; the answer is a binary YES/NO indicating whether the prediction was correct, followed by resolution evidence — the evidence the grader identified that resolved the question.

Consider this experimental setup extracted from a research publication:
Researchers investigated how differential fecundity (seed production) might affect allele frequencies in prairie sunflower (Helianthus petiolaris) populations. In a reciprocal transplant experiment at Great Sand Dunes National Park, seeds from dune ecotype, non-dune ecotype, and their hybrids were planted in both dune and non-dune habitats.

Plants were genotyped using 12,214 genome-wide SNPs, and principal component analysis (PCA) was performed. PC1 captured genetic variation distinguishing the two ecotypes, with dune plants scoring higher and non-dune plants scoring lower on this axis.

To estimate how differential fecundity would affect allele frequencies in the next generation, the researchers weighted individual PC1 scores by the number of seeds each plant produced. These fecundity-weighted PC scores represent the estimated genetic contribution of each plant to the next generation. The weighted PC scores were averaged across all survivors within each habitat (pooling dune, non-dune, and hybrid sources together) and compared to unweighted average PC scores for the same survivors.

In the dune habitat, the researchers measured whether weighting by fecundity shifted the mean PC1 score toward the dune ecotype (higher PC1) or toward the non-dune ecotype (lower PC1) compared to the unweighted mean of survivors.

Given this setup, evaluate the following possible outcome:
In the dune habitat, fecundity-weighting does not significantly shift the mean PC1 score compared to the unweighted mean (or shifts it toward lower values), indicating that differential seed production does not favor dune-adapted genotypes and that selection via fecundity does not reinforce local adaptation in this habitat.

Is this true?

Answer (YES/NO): YES